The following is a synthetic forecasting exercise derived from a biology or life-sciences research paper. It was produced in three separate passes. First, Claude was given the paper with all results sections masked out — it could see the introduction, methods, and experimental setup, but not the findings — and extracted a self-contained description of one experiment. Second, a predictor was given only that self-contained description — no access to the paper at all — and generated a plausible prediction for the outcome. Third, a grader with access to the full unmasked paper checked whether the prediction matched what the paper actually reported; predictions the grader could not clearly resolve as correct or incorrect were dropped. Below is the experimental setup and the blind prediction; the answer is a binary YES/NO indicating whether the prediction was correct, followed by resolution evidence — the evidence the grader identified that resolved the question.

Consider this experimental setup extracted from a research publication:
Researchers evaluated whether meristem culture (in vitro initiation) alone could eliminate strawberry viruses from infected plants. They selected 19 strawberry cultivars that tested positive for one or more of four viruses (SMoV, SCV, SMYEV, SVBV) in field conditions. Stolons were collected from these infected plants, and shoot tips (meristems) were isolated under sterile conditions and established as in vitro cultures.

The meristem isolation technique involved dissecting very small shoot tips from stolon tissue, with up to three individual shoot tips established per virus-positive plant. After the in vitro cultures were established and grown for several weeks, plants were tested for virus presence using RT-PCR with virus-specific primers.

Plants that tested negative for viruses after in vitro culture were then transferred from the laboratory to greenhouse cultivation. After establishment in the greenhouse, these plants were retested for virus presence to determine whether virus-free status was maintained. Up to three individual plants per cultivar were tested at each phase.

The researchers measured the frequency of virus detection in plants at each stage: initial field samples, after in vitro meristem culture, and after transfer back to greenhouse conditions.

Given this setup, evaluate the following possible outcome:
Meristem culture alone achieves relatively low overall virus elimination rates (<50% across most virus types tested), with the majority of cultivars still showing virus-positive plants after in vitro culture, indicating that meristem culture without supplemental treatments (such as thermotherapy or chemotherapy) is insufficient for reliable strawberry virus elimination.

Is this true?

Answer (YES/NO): NO